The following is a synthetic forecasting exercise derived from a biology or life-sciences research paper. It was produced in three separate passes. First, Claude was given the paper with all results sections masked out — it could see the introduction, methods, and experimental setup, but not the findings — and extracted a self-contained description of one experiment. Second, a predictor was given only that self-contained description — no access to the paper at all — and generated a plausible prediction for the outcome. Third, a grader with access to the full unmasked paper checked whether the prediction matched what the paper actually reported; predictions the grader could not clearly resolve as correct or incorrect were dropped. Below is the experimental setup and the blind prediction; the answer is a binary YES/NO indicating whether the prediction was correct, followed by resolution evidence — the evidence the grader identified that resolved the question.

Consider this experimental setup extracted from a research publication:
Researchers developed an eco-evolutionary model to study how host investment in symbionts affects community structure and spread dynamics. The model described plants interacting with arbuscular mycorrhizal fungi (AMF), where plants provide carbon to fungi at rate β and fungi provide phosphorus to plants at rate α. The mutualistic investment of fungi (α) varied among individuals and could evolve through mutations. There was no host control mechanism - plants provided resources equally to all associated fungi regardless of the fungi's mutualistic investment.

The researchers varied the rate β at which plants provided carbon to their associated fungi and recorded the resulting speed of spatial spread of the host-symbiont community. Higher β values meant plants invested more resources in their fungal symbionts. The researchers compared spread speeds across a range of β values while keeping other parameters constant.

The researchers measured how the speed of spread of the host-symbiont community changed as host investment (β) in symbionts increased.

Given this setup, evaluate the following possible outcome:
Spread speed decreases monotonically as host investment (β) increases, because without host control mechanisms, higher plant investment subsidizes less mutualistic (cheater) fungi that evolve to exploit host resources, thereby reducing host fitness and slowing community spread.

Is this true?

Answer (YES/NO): NO